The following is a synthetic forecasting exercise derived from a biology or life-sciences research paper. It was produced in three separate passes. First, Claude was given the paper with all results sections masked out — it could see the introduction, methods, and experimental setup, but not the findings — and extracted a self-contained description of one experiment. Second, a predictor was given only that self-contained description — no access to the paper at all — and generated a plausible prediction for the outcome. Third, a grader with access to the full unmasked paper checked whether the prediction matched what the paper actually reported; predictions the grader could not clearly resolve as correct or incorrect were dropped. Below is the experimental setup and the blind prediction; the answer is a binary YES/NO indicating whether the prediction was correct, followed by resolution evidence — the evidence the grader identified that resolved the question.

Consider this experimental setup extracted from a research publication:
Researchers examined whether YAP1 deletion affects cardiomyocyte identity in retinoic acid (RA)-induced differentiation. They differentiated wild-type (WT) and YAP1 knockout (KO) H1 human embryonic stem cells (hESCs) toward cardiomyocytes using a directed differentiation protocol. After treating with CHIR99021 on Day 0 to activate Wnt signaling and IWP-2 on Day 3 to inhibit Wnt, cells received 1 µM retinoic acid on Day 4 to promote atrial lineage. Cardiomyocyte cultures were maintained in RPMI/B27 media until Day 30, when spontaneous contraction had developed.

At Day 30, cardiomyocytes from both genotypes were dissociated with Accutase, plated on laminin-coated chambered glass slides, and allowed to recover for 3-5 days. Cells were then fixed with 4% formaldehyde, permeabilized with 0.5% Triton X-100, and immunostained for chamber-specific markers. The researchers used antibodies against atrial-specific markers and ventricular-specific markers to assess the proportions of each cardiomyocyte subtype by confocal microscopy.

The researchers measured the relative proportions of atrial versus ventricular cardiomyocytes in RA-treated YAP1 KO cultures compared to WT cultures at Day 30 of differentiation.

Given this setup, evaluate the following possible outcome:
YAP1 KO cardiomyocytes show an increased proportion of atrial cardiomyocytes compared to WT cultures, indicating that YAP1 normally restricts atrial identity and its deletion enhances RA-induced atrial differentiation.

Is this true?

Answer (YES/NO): NO